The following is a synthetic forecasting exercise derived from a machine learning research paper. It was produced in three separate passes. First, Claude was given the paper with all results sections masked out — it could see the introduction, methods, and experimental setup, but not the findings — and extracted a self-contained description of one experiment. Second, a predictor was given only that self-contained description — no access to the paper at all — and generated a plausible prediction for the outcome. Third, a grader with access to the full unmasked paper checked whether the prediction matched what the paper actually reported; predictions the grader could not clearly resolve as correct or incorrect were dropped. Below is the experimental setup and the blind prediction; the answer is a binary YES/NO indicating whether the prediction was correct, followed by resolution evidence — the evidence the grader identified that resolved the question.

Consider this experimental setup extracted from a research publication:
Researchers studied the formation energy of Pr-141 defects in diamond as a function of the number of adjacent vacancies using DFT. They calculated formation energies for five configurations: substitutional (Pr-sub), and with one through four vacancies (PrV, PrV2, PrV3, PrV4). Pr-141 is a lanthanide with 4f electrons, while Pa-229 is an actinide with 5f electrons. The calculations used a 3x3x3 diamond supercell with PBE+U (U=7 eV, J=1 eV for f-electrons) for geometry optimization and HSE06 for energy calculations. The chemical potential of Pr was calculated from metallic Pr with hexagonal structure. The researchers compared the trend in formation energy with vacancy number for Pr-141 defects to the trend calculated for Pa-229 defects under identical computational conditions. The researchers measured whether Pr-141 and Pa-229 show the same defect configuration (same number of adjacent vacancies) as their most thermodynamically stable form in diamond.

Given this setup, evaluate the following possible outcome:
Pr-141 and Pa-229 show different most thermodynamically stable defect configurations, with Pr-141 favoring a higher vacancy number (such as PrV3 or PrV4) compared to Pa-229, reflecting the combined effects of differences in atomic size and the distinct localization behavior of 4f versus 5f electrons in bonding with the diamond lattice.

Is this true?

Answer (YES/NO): NO